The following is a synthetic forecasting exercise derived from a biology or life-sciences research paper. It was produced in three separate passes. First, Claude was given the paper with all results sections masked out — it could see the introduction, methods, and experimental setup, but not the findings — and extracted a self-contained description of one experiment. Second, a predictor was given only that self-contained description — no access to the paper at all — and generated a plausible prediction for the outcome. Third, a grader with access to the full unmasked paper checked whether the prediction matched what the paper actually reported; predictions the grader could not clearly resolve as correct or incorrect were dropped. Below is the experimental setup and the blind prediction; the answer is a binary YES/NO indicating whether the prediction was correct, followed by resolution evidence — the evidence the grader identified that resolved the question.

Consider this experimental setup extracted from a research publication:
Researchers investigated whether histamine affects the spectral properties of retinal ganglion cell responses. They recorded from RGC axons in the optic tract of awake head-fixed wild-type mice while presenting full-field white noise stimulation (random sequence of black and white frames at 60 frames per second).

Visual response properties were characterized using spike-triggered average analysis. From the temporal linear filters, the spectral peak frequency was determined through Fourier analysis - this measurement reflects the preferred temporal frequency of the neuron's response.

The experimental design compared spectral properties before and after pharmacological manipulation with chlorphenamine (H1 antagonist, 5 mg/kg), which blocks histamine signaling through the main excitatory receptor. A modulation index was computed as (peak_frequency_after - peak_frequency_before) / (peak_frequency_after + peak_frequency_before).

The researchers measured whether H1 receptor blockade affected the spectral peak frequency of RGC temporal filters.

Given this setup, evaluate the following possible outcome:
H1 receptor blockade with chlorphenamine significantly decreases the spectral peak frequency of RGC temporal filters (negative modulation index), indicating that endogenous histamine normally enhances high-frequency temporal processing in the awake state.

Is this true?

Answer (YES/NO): NO